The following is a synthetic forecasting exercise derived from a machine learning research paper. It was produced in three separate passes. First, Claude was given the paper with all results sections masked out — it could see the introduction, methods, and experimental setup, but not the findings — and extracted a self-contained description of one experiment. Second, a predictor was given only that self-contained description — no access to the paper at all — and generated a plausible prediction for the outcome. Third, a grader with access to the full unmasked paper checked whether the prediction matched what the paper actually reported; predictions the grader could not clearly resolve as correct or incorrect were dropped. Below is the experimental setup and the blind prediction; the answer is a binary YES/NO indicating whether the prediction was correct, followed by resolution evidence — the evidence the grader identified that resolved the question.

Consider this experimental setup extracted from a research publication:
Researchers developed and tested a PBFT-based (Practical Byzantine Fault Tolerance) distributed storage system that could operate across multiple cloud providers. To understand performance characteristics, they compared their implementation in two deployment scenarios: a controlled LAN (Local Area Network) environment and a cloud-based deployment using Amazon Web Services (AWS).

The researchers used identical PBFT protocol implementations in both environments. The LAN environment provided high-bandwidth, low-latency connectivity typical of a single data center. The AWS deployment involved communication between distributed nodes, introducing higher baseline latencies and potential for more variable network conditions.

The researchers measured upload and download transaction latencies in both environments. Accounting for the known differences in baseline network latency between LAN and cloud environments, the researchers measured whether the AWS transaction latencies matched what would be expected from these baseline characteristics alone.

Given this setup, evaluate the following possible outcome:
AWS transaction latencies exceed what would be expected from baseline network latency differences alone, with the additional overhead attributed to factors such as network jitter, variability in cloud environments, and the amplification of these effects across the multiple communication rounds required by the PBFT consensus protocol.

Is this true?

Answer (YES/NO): YES